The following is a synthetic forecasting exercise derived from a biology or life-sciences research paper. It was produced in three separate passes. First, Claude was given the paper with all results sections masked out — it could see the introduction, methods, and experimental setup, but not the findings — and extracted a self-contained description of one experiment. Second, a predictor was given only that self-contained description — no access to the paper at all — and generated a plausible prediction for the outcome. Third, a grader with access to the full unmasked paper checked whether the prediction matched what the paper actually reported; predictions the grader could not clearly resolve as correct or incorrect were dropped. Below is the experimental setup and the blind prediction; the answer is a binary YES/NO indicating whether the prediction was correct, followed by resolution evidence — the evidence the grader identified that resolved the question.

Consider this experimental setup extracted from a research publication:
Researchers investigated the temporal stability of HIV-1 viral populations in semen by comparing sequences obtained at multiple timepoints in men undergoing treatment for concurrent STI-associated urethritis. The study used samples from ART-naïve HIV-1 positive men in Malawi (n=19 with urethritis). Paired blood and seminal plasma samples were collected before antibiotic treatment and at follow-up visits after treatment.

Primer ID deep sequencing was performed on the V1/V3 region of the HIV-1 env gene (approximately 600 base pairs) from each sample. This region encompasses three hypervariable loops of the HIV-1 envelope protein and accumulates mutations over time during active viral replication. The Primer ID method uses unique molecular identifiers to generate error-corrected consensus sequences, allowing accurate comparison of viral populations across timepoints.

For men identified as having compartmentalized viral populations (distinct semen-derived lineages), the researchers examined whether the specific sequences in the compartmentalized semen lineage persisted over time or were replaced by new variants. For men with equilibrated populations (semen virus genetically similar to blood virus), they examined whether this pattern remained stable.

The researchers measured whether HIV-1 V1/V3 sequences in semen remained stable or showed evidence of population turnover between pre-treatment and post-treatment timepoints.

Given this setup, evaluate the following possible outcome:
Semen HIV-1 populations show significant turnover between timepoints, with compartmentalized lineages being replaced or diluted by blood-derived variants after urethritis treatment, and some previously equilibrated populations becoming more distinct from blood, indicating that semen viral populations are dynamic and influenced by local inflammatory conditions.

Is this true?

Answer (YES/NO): NO